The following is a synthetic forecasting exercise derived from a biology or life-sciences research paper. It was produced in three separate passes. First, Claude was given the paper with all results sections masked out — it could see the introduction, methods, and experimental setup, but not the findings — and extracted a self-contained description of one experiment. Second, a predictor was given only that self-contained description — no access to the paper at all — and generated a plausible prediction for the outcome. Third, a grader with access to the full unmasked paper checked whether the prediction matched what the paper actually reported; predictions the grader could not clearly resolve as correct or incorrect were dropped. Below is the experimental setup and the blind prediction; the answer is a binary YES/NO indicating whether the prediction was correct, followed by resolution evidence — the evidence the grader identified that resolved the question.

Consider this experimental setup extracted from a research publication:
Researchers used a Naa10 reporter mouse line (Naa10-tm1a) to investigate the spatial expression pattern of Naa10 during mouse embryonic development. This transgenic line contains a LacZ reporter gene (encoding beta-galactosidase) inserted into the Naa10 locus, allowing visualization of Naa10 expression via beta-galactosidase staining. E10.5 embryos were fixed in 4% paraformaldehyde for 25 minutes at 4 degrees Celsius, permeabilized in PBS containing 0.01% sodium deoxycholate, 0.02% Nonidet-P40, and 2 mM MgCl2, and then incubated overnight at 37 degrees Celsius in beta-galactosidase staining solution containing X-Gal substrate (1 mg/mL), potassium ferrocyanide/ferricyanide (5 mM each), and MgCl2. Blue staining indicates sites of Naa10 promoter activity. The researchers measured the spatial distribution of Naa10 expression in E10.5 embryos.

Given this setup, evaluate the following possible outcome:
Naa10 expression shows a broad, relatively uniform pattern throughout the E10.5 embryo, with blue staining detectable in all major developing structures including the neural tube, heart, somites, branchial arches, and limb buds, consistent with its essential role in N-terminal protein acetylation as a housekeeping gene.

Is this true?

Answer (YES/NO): NO